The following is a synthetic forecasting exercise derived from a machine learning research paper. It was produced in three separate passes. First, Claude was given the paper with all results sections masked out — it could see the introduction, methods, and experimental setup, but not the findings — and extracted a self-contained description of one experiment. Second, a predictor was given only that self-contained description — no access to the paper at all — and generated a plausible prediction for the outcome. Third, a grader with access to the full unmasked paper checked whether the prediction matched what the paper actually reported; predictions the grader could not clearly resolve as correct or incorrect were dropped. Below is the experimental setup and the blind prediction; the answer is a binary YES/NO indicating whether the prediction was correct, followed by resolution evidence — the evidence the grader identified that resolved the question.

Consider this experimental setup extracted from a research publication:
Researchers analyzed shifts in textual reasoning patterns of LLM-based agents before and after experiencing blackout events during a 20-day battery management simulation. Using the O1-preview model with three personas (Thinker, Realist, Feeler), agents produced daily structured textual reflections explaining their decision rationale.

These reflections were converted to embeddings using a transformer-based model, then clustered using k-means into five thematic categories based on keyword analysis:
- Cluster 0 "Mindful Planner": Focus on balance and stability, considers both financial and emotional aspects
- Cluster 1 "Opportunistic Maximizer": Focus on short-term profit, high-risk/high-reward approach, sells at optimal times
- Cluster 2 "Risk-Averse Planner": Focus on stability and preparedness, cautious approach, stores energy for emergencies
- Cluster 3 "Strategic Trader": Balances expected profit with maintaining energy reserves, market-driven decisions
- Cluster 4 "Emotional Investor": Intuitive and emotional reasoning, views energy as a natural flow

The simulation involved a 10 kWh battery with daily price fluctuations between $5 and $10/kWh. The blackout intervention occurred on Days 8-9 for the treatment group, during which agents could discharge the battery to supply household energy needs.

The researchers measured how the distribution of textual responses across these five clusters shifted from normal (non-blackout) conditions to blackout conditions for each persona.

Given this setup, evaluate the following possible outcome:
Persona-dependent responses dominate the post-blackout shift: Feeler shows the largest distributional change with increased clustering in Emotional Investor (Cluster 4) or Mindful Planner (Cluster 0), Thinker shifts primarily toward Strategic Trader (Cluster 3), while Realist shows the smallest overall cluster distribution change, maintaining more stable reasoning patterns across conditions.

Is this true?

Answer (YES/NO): NO